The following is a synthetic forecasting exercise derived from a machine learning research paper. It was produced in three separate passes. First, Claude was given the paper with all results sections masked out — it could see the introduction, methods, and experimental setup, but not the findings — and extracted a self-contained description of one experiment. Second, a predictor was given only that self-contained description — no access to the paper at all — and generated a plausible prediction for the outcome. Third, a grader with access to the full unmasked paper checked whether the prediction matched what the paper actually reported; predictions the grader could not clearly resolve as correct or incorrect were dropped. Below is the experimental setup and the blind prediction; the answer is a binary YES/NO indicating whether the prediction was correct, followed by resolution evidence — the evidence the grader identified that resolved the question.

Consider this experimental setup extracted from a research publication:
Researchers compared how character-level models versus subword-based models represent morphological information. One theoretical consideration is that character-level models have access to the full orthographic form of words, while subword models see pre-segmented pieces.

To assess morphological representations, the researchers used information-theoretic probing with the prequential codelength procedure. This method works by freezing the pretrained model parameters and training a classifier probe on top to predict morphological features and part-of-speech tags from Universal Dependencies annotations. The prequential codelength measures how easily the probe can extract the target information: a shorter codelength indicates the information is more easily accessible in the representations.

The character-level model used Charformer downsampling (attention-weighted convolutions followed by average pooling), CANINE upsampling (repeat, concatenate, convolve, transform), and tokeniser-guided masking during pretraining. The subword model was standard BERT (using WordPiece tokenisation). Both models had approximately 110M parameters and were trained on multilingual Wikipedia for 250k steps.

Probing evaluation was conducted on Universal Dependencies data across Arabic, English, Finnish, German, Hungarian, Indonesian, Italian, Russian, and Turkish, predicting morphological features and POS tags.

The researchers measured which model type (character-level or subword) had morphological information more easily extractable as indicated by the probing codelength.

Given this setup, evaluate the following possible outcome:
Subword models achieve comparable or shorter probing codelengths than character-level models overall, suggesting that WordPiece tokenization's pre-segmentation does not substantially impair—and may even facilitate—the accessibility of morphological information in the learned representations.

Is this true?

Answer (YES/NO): NO